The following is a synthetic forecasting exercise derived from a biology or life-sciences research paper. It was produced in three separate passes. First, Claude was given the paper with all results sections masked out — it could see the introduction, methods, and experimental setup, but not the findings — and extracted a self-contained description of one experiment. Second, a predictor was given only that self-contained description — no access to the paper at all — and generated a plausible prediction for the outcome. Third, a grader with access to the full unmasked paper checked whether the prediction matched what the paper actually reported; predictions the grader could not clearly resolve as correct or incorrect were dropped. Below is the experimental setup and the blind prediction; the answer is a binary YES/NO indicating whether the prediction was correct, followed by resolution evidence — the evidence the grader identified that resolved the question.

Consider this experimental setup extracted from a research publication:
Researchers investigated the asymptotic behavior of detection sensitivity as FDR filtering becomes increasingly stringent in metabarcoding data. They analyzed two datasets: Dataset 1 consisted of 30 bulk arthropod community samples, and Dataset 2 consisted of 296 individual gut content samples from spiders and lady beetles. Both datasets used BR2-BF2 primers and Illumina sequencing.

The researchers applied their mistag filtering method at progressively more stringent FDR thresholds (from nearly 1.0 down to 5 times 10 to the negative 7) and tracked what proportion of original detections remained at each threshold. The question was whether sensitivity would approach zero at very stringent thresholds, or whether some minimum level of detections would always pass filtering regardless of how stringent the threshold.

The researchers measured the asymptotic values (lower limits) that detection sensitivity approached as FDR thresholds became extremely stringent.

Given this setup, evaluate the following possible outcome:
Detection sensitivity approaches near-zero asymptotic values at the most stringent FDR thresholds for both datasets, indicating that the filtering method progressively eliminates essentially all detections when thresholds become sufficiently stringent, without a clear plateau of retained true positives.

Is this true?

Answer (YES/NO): NO